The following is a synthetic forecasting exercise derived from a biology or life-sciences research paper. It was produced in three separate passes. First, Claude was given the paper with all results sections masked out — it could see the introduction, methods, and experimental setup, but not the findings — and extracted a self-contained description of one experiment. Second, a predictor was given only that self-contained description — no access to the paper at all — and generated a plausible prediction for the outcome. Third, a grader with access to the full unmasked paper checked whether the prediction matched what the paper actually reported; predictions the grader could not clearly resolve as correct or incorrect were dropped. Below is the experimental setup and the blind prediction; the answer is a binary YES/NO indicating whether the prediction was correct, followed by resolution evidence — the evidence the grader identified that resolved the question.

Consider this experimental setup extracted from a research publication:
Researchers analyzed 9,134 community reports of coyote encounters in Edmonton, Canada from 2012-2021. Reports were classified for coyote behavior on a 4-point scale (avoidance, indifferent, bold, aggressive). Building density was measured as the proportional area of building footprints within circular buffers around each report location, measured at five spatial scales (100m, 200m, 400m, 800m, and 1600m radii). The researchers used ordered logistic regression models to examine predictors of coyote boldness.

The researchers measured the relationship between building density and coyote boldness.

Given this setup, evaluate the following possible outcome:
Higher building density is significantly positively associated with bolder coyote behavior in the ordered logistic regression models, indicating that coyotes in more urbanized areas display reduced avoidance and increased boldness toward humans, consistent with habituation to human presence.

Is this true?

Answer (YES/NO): NO